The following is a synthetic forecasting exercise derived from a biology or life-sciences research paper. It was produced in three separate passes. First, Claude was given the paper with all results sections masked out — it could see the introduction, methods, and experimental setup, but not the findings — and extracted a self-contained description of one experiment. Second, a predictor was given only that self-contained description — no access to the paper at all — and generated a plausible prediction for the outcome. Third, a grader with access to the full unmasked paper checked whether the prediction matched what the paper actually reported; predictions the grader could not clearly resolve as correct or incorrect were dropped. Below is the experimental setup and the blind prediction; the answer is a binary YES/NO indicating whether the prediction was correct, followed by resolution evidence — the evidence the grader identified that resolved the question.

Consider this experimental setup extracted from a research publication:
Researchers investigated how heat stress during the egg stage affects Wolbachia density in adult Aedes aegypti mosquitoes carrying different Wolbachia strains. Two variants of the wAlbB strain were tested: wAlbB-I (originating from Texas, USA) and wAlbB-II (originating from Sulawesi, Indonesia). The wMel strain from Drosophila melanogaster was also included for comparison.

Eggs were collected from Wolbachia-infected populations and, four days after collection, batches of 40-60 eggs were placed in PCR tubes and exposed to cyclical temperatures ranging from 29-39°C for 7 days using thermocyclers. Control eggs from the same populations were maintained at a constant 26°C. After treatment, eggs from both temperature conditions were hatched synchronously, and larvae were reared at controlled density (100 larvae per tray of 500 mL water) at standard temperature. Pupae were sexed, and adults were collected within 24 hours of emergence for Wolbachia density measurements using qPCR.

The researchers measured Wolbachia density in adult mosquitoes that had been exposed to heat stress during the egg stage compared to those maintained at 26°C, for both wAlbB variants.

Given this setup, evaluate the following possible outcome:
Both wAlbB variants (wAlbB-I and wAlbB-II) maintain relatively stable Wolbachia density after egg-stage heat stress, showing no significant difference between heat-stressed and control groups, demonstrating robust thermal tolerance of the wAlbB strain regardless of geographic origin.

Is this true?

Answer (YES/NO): NO